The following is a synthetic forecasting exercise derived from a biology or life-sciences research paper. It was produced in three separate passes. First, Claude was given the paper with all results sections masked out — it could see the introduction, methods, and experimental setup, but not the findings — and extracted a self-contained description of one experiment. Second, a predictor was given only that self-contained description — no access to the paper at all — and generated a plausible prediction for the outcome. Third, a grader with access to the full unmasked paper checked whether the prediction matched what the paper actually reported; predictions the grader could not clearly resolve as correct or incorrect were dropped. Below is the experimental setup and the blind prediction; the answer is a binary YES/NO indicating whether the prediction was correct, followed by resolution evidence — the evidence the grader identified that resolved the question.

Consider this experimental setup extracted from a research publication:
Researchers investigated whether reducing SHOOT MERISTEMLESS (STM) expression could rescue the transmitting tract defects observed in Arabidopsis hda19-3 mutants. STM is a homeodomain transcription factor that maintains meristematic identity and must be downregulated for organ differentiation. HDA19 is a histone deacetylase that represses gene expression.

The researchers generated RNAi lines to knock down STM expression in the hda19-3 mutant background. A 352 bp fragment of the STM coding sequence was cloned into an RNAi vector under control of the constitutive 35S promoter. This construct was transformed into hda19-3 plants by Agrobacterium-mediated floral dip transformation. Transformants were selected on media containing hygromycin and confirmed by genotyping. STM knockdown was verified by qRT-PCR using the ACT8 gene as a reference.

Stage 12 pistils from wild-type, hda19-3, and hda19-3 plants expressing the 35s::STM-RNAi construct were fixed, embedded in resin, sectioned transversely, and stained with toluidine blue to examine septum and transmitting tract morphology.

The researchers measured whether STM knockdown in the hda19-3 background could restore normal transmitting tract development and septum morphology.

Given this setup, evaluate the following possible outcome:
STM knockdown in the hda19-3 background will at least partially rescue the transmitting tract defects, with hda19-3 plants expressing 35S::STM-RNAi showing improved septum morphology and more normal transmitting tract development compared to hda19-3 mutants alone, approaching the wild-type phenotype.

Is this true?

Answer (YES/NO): YES